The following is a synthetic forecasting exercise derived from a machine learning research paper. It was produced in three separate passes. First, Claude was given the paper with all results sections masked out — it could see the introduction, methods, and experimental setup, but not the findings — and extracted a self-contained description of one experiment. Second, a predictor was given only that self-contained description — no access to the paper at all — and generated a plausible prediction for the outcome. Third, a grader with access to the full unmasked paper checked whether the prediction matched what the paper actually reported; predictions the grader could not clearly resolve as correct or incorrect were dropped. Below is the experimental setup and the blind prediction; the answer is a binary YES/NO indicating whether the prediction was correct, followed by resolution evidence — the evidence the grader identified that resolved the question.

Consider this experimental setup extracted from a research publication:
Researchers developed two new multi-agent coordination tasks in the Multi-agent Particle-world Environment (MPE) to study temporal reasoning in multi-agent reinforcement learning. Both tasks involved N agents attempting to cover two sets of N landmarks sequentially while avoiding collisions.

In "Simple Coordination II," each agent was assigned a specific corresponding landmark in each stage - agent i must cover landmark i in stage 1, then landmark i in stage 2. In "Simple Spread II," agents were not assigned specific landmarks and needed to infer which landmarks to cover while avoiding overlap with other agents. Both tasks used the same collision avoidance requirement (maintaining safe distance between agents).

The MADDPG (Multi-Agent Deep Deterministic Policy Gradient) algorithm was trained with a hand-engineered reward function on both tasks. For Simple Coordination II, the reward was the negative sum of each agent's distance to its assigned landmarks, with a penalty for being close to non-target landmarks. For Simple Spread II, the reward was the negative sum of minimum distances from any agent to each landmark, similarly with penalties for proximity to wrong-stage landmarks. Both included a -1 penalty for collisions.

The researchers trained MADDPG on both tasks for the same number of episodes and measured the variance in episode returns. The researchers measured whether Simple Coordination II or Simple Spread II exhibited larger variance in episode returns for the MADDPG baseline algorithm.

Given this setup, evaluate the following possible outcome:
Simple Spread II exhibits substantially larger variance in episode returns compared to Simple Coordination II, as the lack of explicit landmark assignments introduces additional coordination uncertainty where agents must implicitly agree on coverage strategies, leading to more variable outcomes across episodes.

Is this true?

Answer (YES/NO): NO